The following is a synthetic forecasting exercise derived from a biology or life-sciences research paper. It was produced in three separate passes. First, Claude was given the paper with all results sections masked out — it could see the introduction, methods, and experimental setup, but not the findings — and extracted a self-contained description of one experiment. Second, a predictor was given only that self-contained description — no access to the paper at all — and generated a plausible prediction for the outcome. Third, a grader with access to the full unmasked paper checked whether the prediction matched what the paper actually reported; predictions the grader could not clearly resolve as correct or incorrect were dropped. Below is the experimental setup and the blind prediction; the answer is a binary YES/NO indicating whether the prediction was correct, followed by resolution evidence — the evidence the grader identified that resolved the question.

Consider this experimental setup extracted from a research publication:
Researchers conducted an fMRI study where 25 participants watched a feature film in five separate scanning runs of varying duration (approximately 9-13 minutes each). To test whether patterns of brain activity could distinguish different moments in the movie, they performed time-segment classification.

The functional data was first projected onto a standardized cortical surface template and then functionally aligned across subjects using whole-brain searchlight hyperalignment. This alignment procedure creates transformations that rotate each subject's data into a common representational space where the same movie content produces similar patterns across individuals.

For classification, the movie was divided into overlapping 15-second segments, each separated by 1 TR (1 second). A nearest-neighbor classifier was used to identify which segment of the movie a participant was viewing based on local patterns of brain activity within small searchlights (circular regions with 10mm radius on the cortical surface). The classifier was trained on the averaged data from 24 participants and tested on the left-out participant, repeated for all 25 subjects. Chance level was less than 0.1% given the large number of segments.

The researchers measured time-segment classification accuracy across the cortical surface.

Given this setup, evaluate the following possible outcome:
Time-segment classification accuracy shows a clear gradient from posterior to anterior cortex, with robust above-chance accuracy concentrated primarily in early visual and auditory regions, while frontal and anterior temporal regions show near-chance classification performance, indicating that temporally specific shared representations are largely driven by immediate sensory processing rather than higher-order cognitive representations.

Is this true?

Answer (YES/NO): NO